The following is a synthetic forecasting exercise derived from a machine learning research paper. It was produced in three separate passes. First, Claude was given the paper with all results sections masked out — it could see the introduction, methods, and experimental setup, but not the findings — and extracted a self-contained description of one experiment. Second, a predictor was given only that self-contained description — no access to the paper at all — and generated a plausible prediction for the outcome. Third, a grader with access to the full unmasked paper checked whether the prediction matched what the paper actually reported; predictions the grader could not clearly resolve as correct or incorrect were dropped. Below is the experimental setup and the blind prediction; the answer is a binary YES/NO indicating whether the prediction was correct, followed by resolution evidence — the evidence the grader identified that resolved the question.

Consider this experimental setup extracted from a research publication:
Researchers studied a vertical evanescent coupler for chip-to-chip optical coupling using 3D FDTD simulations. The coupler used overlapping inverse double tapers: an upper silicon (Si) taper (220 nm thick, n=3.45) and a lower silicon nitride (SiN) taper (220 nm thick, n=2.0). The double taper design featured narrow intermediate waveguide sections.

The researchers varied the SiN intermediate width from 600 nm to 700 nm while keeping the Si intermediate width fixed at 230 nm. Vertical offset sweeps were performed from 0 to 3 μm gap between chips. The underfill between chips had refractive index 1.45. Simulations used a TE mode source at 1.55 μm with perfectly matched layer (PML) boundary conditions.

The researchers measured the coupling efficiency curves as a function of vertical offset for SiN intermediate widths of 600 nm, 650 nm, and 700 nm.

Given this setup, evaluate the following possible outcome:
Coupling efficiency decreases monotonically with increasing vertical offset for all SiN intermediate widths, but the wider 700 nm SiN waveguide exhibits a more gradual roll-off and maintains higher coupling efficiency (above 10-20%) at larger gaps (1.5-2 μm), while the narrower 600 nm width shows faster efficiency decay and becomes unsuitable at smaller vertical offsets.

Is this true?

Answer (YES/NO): NO